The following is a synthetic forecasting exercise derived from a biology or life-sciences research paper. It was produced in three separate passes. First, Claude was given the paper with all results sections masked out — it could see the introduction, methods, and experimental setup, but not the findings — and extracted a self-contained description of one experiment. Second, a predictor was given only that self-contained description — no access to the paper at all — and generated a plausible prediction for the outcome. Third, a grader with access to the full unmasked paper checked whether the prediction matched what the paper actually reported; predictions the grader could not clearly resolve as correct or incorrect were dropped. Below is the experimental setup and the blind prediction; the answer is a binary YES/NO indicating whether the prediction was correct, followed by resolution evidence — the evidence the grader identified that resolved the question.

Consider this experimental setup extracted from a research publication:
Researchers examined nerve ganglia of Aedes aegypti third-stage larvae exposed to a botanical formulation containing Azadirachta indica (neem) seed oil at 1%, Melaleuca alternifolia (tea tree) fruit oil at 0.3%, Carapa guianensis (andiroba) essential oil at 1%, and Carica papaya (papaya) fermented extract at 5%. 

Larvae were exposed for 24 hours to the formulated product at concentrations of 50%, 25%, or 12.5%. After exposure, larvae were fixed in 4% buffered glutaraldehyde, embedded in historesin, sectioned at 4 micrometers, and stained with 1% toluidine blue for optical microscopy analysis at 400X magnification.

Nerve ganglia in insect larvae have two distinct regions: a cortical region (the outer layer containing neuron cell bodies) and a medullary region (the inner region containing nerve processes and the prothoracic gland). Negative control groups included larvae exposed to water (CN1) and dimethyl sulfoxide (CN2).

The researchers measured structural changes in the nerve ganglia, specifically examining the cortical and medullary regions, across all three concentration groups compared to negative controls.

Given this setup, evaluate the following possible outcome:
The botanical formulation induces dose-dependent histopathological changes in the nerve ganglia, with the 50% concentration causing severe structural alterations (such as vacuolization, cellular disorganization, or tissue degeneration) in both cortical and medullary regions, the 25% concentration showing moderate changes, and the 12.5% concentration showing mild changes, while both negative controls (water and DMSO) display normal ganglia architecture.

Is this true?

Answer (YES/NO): NO